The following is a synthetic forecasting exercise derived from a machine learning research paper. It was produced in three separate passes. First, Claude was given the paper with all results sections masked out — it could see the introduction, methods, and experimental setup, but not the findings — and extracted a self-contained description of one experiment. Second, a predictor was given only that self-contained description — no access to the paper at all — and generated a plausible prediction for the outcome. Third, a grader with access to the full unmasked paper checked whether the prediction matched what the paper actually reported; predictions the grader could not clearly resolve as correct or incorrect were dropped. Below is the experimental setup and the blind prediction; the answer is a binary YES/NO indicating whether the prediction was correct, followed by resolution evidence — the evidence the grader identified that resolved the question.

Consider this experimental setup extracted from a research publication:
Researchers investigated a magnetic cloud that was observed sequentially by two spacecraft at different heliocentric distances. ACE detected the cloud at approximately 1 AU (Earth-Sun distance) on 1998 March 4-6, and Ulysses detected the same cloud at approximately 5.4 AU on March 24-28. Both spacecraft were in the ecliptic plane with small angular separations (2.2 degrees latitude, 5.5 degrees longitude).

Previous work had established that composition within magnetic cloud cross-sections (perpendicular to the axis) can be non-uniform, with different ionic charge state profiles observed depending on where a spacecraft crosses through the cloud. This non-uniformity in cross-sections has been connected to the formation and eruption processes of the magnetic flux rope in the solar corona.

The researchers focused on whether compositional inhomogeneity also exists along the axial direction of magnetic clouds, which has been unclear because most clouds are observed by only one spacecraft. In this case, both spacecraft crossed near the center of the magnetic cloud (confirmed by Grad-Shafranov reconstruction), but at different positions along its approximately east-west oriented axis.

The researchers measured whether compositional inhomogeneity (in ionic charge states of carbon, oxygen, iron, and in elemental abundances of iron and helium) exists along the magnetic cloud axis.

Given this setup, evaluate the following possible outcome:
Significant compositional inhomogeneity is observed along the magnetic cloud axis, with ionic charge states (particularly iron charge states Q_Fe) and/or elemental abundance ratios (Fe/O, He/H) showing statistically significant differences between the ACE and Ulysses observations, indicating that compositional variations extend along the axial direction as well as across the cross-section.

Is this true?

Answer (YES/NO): NO